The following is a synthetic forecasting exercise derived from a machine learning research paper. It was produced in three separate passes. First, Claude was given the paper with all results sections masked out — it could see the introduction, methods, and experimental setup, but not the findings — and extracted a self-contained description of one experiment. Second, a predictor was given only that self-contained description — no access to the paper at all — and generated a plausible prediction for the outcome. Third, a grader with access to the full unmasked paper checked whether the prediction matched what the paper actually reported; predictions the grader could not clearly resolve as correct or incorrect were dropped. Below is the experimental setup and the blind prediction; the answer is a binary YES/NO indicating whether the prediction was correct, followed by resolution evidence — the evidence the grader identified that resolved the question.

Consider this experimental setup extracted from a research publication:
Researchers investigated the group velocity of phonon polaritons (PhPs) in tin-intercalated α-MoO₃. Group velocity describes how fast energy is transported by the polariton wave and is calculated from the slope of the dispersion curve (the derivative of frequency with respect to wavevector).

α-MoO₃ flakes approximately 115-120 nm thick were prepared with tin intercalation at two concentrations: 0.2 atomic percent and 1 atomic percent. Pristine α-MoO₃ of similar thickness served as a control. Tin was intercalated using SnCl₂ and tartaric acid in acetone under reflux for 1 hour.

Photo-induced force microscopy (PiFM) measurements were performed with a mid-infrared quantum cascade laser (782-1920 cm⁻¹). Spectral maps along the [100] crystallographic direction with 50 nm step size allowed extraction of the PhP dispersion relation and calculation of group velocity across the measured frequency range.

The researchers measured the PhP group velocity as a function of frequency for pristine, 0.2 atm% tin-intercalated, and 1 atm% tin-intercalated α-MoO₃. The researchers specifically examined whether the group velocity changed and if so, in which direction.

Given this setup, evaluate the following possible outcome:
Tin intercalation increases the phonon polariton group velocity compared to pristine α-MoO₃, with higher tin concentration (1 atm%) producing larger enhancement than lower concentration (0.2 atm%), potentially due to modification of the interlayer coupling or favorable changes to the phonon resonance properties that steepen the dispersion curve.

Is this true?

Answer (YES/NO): YES